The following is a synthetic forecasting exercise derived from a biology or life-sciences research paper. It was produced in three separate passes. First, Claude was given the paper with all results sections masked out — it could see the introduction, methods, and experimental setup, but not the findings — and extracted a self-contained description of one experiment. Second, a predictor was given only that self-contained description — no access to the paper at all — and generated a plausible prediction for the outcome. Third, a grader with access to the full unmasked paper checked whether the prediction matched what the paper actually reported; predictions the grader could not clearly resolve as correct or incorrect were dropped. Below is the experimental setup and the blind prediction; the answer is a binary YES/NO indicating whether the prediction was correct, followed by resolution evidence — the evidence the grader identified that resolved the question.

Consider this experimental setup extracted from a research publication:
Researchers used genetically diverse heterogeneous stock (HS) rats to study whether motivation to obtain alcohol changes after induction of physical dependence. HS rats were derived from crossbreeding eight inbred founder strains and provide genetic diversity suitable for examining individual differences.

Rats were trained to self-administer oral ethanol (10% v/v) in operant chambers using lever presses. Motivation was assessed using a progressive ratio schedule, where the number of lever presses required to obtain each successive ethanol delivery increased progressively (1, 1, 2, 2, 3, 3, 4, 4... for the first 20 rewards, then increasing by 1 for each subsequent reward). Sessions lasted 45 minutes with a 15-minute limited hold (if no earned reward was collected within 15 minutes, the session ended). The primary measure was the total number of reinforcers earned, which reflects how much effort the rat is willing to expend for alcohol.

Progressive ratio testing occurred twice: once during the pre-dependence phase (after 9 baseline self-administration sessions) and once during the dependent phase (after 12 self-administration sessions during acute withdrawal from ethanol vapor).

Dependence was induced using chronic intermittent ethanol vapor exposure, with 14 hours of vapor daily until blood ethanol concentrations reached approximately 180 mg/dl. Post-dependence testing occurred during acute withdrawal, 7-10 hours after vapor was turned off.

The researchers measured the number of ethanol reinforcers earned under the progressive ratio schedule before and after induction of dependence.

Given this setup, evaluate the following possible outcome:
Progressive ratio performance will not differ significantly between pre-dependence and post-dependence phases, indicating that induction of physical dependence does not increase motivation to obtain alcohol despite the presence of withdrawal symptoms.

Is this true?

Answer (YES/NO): NO